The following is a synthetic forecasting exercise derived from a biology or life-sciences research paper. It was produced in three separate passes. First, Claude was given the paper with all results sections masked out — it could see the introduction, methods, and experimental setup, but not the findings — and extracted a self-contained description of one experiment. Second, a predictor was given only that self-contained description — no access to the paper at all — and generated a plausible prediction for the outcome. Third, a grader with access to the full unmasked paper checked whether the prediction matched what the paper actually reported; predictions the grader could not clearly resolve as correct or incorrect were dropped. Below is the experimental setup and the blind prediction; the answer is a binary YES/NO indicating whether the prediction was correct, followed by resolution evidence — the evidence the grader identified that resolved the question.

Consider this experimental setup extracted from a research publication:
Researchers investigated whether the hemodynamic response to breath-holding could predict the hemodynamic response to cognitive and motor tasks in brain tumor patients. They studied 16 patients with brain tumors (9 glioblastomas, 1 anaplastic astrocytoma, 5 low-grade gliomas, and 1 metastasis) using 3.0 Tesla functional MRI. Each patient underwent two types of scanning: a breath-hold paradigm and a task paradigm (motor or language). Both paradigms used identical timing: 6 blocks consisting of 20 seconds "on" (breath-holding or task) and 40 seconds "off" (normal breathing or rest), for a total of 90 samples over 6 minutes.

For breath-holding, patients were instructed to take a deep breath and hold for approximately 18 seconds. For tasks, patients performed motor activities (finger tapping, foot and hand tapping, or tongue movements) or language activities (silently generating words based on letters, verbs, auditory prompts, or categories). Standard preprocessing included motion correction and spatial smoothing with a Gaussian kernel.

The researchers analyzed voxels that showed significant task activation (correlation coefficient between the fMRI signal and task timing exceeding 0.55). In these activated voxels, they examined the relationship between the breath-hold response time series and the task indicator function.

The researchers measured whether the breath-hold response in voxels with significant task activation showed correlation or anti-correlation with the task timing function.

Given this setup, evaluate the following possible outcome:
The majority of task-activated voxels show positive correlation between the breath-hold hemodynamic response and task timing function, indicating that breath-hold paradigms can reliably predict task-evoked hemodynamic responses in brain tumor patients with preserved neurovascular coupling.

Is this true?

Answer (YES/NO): NO